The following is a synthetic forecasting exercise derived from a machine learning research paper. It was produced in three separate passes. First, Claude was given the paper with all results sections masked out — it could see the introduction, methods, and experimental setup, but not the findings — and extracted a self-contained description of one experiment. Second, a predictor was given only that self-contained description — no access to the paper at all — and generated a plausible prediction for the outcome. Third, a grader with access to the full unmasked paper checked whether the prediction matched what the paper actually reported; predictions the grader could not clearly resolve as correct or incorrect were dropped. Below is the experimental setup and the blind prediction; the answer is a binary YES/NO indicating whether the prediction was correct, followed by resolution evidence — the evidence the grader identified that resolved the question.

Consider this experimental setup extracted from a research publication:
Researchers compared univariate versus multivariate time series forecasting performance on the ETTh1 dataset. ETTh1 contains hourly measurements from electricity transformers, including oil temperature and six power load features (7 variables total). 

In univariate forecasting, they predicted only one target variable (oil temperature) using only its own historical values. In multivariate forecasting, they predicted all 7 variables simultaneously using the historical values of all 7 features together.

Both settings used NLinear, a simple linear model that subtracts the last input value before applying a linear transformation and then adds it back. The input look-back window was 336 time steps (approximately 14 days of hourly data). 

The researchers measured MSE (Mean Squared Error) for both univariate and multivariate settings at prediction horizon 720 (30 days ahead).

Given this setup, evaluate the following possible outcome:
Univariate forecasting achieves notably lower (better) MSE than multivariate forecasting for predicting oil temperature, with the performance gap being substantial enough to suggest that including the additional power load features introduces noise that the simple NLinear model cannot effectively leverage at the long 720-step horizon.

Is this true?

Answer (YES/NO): YES